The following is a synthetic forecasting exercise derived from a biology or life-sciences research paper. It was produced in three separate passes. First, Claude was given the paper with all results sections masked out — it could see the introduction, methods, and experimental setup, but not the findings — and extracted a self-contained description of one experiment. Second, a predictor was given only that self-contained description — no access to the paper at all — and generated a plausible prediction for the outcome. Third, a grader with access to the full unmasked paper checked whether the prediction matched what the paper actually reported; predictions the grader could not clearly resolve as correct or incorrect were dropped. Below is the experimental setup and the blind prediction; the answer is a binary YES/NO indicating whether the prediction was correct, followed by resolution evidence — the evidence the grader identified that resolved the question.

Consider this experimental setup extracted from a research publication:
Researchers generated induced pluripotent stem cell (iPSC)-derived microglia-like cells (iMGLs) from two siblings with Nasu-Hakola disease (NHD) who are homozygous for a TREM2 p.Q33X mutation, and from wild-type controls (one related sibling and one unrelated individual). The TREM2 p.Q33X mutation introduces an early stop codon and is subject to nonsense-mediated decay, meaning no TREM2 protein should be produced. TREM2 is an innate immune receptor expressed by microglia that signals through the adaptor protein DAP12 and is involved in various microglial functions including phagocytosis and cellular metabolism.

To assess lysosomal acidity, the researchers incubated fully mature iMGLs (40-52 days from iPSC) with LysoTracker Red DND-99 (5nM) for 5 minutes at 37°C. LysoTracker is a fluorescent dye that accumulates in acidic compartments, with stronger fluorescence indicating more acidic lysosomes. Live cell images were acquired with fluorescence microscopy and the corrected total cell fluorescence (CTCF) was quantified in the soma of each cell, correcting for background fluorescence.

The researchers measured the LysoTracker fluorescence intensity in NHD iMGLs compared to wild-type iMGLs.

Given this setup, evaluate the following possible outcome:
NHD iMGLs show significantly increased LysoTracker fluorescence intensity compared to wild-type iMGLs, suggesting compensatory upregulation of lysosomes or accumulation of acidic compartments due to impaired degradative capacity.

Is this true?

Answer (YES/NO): NO